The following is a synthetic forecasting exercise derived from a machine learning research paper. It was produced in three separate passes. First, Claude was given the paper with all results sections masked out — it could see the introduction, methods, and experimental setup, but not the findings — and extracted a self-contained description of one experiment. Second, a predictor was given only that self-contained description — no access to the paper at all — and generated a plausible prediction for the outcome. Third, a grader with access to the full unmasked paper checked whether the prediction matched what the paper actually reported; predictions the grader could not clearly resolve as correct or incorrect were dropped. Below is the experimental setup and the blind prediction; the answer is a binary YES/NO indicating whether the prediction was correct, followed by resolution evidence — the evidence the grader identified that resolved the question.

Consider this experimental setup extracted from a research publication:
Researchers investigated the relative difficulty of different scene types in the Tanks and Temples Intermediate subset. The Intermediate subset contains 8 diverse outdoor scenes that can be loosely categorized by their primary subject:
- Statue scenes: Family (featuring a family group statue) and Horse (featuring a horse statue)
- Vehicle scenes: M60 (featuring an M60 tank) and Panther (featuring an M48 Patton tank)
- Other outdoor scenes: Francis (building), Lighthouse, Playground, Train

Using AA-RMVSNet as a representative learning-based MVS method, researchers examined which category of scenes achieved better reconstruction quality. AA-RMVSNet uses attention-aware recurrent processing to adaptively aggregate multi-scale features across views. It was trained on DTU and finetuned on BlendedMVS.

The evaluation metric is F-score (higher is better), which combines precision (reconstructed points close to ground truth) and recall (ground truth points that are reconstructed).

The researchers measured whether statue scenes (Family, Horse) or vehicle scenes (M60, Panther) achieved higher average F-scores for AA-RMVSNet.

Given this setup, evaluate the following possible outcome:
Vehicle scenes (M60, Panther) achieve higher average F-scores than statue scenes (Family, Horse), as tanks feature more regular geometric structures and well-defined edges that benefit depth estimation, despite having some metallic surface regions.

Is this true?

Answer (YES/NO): NO